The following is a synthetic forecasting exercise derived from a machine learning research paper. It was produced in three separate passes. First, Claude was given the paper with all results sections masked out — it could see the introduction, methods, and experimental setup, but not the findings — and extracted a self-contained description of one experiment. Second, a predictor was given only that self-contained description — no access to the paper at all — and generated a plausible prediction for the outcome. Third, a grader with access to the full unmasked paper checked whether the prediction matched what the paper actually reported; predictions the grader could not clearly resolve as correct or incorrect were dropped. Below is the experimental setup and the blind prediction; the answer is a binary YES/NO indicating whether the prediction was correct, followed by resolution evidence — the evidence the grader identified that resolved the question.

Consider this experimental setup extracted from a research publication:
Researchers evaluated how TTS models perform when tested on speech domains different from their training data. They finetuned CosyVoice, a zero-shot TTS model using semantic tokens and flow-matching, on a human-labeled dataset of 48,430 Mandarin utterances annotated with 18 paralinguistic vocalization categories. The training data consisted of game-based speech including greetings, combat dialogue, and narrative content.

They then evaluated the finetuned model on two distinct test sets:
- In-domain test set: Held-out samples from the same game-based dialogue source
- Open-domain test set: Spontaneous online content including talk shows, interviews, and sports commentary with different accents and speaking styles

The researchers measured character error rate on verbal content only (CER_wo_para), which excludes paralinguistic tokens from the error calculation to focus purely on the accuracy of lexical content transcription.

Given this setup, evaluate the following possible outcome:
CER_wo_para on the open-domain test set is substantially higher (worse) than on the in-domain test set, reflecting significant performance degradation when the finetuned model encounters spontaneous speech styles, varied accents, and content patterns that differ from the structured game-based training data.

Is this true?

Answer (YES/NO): YES